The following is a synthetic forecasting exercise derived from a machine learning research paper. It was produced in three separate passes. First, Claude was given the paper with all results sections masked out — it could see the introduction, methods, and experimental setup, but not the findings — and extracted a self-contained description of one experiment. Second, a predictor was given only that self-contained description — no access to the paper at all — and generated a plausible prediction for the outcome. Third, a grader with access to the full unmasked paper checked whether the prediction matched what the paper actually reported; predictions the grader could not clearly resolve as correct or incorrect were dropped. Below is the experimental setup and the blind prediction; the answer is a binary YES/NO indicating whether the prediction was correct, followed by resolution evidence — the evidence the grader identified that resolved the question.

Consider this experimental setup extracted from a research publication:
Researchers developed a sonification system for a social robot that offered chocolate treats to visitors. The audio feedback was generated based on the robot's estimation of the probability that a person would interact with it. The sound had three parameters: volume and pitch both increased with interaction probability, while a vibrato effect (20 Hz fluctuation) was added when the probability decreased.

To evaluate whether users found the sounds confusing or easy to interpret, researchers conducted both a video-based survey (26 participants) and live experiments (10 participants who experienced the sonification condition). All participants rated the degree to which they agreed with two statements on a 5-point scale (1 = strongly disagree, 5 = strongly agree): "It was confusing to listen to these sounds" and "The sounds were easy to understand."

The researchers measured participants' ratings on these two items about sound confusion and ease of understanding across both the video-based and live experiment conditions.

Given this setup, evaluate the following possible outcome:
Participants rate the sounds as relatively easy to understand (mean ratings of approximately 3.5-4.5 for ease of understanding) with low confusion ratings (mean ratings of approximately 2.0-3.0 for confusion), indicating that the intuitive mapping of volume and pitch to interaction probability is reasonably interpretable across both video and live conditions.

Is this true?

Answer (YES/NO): YES